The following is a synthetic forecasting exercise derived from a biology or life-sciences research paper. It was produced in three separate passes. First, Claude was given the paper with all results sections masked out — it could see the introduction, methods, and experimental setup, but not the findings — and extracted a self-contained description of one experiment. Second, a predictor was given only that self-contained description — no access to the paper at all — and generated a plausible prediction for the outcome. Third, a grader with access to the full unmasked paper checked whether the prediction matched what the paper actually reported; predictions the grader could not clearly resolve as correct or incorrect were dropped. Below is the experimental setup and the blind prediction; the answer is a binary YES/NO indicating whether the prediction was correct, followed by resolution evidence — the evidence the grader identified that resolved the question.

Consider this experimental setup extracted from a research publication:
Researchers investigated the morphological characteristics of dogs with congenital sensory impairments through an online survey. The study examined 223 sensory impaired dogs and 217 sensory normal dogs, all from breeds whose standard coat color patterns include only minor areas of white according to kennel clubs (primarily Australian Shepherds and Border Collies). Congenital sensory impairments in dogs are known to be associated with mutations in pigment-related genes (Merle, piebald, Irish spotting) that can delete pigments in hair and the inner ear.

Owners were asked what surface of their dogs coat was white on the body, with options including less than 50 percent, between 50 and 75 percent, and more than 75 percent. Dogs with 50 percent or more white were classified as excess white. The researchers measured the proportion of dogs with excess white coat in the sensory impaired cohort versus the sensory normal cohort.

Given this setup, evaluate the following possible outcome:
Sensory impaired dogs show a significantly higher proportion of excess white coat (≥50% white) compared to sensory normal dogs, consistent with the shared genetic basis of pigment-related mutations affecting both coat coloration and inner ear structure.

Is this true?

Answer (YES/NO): YES